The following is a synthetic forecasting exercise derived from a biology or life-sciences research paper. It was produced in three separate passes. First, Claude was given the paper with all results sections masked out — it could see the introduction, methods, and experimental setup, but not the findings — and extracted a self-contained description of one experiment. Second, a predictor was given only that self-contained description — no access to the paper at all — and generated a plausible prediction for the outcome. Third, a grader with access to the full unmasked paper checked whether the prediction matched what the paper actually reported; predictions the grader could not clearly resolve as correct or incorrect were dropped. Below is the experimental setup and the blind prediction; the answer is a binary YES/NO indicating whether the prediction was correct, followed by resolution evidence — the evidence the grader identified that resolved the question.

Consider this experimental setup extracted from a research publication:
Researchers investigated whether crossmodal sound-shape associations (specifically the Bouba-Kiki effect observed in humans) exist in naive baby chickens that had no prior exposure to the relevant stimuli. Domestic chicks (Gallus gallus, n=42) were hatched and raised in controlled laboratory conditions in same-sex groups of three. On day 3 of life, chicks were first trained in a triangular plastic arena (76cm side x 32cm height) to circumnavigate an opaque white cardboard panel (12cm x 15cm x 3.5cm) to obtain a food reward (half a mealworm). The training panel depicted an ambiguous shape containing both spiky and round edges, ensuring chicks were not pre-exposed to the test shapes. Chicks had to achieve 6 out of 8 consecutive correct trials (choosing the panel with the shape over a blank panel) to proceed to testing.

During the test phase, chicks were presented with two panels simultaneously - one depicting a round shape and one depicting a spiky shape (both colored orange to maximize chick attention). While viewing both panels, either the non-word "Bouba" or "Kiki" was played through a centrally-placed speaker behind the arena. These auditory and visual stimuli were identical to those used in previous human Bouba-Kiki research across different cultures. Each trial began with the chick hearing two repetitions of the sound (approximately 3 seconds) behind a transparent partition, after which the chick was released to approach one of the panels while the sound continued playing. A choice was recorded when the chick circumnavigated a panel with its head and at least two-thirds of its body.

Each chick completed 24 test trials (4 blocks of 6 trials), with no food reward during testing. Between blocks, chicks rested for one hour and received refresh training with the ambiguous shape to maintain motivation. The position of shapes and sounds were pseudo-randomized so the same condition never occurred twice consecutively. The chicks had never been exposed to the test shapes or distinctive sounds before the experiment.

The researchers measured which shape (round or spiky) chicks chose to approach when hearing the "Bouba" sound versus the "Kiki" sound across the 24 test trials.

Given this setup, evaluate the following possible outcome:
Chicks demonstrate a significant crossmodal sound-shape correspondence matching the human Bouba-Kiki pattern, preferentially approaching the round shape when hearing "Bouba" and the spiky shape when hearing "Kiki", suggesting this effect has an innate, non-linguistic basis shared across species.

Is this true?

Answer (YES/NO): YES